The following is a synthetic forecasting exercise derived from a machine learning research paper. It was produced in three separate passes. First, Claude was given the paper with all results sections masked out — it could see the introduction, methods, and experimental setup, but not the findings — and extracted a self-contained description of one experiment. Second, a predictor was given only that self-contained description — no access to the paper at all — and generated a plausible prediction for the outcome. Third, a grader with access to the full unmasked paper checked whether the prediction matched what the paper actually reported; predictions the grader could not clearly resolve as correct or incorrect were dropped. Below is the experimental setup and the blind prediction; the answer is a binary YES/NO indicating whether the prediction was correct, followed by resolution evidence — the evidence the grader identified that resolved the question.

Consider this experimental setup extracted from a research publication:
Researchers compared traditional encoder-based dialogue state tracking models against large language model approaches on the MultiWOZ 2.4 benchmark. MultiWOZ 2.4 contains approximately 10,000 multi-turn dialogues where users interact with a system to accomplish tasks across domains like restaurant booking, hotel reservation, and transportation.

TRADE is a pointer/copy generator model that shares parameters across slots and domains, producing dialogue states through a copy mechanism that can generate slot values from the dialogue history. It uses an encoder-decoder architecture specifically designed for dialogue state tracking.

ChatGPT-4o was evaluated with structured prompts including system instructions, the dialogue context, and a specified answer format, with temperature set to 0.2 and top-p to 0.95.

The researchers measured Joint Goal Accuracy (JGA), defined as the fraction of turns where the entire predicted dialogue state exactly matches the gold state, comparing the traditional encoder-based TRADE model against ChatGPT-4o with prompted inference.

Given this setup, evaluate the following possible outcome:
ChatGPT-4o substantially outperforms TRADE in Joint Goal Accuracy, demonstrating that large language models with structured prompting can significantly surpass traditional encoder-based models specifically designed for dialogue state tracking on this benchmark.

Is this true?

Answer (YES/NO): YES